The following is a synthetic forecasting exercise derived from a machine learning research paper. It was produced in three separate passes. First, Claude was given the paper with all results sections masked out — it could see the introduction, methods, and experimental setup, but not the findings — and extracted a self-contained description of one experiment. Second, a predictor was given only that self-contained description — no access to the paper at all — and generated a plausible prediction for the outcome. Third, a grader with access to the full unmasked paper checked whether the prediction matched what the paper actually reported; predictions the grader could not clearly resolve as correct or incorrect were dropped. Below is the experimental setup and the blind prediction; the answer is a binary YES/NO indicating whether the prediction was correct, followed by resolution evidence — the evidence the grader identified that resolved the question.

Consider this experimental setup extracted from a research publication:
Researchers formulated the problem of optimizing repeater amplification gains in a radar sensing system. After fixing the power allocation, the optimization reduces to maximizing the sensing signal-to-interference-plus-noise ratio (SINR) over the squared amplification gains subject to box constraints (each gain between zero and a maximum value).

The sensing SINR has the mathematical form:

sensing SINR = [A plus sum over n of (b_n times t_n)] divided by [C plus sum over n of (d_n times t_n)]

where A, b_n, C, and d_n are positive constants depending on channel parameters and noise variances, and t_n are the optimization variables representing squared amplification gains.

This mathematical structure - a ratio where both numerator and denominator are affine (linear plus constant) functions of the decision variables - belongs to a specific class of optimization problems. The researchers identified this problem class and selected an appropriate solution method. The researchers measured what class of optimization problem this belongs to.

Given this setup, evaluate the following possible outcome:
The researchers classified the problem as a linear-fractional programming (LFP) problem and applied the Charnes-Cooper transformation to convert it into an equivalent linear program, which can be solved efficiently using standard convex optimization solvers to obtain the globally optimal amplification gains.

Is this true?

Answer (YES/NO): NO